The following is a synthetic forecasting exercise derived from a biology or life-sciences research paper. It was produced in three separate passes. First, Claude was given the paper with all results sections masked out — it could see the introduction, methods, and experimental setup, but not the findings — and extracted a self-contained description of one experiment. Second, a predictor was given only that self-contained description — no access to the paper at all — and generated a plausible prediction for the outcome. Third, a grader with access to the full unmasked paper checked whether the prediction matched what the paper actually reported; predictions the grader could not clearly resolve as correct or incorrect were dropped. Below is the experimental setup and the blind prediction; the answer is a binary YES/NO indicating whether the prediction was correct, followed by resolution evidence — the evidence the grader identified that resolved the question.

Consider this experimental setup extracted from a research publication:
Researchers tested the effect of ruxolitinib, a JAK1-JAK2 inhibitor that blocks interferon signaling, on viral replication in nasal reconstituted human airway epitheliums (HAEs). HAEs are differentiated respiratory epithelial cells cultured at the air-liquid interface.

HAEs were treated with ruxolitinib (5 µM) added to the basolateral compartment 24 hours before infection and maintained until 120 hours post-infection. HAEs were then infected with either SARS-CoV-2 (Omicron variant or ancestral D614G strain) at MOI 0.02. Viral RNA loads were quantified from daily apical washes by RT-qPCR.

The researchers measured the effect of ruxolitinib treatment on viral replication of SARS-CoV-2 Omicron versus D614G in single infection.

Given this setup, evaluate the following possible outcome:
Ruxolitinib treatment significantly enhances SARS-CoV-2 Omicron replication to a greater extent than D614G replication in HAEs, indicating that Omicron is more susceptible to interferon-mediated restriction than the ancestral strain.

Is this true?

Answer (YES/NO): NO